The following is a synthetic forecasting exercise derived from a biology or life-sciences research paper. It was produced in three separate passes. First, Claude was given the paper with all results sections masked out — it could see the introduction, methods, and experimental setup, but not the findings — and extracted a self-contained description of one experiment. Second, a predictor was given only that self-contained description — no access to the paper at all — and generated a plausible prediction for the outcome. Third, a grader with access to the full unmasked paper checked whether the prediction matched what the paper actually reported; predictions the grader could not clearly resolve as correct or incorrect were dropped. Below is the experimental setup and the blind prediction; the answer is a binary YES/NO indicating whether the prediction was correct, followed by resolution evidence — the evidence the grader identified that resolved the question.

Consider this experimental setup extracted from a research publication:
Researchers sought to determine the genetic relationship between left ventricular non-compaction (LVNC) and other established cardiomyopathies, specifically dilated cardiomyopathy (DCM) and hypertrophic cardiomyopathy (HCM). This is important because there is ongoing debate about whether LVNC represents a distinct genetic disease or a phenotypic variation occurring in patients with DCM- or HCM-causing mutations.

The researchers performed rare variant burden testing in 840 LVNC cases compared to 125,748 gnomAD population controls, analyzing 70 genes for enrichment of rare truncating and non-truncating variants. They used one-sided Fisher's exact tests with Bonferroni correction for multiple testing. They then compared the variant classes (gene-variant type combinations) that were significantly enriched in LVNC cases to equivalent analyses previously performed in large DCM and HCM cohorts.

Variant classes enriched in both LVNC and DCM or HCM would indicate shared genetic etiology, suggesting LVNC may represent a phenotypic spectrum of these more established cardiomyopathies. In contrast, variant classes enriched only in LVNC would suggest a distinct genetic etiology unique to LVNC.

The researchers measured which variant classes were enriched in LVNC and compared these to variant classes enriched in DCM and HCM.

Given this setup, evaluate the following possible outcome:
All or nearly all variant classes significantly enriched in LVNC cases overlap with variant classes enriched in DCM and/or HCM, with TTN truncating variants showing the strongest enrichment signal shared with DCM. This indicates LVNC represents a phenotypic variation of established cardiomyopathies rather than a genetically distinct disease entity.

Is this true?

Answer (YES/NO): NO